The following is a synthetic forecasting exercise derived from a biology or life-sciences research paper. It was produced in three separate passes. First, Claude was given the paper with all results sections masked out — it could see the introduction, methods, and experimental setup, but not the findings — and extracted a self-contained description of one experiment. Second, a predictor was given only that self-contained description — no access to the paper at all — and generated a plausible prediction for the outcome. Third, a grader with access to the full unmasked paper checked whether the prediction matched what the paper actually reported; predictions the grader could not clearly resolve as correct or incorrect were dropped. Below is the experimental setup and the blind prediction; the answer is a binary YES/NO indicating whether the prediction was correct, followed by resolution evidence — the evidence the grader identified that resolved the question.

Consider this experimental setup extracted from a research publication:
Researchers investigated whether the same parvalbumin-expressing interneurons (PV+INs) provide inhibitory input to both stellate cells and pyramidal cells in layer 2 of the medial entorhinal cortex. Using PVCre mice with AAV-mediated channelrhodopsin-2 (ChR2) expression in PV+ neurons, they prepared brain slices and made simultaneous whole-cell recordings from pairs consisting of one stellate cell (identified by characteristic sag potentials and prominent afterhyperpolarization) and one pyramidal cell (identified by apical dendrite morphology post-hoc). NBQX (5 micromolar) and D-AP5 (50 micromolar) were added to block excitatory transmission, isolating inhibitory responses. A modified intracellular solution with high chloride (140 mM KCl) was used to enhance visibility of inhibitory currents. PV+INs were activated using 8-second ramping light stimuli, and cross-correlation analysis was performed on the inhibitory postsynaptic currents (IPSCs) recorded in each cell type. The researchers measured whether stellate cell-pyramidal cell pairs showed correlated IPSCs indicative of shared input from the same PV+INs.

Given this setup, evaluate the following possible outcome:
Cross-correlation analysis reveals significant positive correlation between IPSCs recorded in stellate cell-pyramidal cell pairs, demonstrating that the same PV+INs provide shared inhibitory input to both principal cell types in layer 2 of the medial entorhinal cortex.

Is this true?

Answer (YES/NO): NO